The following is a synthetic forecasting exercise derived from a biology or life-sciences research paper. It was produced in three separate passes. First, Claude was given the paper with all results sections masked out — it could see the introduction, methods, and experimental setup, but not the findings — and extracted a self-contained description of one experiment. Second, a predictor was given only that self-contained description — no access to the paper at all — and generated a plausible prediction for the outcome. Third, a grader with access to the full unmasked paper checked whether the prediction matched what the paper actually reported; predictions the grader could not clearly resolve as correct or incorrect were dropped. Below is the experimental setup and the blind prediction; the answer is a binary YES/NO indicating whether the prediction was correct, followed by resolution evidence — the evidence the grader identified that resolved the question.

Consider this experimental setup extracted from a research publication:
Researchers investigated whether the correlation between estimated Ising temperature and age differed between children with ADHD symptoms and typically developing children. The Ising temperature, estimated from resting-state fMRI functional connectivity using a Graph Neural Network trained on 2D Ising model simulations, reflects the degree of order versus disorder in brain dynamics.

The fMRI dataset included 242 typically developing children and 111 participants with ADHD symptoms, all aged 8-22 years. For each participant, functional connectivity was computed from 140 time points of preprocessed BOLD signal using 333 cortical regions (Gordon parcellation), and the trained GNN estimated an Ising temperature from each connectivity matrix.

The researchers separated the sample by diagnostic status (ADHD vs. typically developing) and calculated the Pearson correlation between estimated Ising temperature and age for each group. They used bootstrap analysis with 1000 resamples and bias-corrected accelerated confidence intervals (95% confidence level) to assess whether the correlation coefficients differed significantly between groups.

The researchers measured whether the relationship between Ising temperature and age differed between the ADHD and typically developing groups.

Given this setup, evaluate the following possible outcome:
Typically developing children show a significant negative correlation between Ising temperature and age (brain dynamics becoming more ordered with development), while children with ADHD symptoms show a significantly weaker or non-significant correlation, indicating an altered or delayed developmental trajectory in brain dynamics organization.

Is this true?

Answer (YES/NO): NO